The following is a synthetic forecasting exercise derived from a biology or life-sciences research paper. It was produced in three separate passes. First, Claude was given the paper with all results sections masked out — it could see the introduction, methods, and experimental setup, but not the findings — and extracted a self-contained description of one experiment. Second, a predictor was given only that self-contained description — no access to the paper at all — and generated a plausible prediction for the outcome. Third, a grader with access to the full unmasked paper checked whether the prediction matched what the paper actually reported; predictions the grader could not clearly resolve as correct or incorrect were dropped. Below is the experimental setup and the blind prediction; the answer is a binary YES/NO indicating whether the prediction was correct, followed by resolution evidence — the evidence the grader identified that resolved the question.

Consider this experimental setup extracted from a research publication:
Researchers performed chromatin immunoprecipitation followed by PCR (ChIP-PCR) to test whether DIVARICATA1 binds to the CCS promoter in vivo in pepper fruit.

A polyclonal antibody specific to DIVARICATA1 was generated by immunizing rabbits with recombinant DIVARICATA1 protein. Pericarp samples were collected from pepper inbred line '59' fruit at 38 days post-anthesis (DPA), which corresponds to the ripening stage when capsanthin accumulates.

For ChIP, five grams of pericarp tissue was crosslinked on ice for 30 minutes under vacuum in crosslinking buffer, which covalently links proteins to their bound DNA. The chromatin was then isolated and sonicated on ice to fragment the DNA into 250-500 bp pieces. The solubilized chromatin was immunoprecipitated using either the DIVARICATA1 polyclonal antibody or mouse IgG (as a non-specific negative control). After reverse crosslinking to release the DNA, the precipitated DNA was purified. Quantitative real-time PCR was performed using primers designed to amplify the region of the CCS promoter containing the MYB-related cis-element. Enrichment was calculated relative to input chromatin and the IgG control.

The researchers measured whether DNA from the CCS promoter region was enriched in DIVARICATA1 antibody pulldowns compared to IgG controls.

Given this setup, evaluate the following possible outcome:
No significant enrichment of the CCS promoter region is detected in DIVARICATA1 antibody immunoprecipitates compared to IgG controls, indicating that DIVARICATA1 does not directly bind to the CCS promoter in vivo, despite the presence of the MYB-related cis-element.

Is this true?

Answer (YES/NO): NO